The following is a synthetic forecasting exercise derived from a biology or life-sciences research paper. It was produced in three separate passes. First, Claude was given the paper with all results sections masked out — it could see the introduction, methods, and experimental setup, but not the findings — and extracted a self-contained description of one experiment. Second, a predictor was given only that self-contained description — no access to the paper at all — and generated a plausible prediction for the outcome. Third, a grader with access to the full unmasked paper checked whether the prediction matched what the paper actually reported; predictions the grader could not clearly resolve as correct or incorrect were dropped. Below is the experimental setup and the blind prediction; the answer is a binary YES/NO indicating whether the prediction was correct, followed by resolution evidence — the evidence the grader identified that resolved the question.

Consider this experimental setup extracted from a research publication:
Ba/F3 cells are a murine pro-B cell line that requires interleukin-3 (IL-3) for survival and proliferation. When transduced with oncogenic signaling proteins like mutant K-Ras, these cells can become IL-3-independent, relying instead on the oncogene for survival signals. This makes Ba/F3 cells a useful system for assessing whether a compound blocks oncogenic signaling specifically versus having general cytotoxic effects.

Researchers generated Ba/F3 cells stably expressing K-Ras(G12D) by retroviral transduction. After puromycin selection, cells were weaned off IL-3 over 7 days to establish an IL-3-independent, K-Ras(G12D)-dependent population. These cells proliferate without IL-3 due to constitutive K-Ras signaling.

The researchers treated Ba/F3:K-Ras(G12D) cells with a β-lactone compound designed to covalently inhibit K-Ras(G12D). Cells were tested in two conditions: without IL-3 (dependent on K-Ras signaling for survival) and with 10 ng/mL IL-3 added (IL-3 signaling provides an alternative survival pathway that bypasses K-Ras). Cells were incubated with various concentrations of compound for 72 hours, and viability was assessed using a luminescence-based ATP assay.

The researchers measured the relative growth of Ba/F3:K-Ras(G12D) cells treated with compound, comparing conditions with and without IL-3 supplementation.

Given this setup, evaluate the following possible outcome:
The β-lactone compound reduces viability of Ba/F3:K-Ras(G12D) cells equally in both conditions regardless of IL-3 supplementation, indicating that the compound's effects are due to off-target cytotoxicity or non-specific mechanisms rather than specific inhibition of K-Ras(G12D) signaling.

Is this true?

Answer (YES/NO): NO